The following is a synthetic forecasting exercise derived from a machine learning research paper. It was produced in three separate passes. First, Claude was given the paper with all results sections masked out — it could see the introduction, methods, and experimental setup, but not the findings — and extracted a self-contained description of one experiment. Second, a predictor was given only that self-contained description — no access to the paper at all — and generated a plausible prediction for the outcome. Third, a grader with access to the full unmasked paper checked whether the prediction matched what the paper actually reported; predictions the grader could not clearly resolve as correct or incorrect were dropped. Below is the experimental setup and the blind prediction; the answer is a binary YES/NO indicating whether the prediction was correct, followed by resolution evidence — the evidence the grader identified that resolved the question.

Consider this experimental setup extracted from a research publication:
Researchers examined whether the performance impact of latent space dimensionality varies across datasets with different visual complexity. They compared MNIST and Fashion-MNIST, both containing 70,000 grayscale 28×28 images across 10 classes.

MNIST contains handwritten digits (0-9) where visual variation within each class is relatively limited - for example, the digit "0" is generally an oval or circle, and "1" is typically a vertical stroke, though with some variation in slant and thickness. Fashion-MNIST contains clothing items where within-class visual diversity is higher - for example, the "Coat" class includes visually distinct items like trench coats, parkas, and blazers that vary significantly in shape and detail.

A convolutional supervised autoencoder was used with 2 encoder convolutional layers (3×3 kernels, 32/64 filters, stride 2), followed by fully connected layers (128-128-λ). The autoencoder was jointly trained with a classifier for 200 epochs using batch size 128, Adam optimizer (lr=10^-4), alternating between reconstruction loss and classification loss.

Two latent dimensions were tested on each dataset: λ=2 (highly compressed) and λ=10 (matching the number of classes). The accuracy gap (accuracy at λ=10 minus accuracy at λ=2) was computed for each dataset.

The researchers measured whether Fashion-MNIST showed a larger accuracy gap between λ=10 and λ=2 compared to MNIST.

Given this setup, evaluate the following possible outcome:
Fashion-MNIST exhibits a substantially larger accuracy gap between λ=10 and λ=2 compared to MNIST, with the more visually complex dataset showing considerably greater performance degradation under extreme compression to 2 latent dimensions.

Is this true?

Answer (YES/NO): NO